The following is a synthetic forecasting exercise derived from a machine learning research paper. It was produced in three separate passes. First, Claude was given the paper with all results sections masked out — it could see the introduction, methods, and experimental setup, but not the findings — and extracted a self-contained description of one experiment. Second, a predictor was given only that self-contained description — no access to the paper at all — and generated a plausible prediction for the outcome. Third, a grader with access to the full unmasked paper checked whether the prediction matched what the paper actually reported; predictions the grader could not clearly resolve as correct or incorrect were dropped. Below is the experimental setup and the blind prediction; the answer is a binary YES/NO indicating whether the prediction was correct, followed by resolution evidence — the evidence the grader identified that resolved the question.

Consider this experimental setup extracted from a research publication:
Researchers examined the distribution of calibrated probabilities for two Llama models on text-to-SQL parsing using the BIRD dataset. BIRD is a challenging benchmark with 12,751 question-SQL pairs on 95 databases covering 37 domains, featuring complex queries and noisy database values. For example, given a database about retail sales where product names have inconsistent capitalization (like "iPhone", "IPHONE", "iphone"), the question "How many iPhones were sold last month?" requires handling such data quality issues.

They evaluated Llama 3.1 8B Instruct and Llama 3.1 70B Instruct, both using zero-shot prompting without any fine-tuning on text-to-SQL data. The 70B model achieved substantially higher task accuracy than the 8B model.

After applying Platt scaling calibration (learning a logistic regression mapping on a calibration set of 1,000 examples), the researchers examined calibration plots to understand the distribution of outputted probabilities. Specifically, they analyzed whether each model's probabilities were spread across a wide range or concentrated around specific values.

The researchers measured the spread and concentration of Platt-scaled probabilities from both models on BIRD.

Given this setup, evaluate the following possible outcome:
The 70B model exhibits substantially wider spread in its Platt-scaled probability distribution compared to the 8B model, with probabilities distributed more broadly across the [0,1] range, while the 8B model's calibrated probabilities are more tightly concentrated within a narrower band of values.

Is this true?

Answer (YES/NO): NO